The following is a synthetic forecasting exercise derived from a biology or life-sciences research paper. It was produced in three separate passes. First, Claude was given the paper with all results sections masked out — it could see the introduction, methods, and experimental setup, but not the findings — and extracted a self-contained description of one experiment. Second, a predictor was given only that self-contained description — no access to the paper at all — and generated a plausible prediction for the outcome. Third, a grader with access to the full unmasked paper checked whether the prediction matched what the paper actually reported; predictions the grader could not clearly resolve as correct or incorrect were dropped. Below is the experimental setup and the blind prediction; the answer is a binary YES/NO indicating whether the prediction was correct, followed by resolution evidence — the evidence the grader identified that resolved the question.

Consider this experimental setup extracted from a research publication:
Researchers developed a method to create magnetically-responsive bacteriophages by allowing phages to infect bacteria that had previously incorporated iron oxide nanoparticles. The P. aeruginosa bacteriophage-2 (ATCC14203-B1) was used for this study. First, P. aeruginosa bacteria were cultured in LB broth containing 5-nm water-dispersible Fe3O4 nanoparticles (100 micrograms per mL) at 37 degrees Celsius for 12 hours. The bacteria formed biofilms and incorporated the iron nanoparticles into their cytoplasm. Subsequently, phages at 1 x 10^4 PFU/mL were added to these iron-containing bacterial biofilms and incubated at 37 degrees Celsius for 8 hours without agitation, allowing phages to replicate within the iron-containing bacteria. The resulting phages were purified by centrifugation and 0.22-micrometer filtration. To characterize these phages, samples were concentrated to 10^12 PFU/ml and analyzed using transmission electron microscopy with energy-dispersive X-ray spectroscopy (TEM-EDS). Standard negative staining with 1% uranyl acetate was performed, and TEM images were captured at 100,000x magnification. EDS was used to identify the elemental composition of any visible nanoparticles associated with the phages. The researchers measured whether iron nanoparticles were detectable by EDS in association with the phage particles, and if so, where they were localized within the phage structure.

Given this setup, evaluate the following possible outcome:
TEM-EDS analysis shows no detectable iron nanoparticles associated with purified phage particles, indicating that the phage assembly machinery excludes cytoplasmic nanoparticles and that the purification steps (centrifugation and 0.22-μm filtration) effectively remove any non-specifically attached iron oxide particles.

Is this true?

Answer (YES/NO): NO